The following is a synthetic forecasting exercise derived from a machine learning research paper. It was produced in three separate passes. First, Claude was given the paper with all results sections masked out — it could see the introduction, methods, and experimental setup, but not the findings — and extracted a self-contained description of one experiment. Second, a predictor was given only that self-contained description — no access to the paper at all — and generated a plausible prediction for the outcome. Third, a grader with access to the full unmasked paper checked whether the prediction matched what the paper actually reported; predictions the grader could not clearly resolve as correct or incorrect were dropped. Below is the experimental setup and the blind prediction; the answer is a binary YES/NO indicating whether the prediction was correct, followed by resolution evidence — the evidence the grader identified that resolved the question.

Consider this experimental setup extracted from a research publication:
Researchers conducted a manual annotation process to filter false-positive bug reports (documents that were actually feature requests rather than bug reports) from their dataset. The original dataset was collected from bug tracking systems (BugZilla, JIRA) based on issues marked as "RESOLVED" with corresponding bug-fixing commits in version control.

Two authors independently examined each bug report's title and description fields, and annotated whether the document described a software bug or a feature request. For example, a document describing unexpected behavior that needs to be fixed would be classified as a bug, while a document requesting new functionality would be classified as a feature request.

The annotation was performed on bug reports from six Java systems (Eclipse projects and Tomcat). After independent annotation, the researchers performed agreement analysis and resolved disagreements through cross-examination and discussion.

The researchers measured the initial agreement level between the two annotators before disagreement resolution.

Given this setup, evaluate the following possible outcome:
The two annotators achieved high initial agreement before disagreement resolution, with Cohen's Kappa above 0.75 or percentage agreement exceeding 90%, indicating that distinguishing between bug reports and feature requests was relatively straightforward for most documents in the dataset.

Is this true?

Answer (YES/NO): NO